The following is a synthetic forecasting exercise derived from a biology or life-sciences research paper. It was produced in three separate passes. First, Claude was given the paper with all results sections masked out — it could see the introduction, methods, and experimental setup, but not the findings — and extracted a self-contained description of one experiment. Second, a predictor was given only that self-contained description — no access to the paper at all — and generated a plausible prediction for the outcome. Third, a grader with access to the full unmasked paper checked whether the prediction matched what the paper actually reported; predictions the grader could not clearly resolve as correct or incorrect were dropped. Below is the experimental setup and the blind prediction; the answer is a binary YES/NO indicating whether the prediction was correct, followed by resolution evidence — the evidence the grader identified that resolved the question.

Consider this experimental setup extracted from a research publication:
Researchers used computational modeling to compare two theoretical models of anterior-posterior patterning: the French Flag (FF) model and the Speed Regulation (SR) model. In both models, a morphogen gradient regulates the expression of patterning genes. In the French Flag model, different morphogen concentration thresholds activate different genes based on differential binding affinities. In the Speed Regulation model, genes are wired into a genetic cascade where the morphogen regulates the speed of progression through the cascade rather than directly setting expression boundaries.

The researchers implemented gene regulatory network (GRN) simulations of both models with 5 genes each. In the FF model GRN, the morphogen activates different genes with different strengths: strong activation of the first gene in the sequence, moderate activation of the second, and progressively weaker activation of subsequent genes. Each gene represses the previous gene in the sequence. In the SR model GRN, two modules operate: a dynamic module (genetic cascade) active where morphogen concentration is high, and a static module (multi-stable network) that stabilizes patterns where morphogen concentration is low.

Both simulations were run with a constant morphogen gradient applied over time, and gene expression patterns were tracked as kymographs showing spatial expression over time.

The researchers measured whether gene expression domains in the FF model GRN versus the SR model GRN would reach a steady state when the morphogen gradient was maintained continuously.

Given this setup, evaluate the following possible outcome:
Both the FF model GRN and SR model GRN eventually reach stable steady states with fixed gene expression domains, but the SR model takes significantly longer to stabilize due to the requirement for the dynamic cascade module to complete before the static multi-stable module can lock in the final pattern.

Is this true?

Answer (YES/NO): NO